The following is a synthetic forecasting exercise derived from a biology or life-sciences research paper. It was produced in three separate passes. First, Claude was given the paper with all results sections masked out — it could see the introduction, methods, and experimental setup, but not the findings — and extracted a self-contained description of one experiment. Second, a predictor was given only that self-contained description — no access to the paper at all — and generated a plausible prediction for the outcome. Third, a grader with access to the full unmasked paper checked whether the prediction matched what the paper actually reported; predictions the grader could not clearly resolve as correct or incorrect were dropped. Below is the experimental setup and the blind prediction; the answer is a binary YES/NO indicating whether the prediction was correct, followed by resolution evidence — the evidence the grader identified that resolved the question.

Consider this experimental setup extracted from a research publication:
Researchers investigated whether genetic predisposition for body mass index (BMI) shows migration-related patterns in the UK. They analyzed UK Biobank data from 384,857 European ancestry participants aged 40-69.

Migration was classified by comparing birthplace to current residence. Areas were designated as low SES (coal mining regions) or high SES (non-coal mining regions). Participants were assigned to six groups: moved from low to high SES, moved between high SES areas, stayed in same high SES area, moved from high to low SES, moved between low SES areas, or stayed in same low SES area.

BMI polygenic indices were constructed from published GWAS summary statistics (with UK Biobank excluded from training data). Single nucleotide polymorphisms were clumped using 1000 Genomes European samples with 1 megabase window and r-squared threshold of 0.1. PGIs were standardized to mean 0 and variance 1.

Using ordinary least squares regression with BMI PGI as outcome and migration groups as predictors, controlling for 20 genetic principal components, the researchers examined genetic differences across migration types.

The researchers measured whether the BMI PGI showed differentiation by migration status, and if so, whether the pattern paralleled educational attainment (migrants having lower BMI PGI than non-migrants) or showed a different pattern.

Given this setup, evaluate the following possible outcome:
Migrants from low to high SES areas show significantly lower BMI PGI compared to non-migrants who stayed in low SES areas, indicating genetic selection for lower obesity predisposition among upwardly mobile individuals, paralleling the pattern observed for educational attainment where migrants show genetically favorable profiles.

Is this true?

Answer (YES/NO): YES